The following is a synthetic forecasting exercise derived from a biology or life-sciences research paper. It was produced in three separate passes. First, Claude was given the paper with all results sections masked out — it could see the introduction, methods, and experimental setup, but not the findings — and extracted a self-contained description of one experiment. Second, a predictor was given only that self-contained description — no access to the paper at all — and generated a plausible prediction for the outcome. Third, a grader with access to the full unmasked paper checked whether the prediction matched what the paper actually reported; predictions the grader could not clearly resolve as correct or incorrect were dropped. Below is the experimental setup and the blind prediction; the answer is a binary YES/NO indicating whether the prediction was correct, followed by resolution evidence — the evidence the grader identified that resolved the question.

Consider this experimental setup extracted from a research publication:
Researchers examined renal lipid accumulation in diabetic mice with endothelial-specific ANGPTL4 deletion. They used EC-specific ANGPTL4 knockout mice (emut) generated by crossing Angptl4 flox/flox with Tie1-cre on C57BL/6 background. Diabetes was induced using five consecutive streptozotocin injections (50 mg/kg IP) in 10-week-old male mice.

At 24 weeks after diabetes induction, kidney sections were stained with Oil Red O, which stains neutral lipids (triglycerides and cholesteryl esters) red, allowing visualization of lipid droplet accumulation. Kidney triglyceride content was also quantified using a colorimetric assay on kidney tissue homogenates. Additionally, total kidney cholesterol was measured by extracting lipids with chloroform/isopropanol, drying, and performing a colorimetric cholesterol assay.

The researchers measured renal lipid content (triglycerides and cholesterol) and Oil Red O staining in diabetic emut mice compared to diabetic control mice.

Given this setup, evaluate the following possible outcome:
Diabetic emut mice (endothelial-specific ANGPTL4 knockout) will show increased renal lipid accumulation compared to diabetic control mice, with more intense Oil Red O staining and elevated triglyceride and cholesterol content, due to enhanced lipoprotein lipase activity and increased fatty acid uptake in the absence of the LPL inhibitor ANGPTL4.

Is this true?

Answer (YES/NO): NO